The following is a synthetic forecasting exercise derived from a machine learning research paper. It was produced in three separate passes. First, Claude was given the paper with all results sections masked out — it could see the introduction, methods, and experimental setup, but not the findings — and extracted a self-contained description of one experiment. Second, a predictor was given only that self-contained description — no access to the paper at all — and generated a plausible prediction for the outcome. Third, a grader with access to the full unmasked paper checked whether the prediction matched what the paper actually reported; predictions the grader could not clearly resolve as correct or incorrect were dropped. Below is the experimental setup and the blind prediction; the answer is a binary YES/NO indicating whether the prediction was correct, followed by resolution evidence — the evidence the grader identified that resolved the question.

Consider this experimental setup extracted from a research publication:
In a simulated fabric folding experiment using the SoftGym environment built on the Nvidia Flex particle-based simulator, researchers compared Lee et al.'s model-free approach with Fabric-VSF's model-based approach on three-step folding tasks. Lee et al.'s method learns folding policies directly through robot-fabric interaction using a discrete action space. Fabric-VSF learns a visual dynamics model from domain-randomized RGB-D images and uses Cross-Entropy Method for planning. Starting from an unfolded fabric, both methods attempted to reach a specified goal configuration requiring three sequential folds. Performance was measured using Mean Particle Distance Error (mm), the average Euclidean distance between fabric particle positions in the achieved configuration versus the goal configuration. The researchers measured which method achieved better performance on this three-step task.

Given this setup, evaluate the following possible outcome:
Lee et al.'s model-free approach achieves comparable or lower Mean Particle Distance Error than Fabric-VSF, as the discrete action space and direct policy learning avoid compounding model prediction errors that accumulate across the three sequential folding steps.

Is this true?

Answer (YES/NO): YES